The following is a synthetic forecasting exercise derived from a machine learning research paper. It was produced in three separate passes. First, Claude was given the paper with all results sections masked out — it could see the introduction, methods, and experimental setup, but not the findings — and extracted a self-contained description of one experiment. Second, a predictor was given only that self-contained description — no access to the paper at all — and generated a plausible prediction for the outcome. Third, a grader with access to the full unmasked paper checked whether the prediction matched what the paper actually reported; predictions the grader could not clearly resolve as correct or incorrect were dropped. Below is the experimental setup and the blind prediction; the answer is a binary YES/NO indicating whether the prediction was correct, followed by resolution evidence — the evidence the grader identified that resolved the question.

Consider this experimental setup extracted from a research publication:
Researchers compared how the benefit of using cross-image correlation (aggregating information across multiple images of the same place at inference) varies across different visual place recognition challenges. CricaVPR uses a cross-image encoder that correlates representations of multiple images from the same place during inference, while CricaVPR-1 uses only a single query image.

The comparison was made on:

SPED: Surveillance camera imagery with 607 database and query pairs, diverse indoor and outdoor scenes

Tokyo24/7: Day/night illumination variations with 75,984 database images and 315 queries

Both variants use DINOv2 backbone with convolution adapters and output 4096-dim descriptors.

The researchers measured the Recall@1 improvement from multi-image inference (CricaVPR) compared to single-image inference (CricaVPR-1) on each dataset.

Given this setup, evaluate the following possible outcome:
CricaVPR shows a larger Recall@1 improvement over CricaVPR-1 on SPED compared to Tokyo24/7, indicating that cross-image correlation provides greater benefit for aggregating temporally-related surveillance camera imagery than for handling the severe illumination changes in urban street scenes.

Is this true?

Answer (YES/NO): YES